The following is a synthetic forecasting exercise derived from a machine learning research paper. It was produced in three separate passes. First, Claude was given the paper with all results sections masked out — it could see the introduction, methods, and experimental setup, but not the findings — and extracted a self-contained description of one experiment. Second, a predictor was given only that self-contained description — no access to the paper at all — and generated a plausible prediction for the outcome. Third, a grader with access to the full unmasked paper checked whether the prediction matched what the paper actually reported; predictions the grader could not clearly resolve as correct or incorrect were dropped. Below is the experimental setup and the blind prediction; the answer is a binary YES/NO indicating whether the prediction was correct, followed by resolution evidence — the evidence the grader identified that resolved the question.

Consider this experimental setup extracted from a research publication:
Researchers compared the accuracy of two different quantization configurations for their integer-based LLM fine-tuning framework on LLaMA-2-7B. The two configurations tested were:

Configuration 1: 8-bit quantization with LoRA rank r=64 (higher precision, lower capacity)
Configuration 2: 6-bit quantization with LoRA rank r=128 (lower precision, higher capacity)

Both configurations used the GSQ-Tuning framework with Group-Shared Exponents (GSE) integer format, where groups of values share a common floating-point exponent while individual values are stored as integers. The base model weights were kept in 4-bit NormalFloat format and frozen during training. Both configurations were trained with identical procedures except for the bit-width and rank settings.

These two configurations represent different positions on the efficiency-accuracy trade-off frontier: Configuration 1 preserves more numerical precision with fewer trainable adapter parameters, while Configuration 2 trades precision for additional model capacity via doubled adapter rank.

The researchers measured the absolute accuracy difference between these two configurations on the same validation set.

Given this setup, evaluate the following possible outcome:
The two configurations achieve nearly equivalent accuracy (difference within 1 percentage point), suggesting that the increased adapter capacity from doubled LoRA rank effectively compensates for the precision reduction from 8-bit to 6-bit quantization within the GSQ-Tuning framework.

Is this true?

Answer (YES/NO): YES